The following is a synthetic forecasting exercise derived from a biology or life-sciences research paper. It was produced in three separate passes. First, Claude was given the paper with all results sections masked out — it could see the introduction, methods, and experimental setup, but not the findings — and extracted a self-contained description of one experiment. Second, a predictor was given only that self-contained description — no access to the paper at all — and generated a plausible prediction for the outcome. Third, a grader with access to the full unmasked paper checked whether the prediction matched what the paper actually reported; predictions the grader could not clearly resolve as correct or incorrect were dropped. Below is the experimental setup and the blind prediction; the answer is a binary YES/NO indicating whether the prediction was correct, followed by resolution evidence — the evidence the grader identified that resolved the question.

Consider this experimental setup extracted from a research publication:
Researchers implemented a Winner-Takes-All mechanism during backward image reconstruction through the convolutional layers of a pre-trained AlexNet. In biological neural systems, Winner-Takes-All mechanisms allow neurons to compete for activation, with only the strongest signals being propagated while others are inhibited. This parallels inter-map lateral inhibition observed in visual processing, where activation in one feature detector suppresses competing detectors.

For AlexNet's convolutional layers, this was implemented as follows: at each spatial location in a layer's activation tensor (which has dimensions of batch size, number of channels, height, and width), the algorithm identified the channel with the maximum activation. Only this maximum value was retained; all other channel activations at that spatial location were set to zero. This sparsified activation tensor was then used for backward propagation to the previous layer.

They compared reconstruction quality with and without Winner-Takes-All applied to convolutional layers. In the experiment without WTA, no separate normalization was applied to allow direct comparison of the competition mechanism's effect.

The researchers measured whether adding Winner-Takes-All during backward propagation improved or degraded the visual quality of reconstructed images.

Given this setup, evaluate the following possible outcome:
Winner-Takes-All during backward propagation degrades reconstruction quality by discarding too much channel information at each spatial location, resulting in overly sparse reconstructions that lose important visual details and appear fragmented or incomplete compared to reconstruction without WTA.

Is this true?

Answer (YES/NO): NO